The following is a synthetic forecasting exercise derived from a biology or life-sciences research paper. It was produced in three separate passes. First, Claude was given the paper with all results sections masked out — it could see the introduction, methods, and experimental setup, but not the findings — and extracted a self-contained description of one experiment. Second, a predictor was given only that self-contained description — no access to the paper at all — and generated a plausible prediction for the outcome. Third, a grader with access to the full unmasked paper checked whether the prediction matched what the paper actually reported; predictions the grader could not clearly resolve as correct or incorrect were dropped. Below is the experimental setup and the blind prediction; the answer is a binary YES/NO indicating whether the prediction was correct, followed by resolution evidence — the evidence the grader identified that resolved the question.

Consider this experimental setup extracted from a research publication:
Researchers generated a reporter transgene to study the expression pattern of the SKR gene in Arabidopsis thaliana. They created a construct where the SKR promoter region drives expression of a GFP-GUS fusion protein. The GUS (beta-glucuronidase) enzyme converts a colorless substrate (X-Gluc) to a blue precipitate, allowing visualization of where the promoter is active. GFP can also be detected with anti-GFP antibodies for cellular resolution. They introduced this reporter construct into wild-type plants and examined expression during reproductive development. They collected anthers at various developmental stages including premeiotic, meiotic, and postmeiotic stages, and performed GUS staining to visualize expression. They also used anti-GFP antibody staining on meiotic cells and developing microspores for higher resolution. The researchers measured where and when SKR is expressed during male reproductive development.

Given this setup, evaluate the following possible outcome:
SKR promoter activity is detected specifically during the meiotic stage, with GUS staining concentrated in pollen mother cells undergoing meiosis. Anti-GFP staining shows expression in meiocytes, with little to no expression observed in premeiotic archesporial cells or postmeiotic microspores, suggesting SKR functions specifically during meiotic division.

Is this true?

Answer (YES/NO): NO